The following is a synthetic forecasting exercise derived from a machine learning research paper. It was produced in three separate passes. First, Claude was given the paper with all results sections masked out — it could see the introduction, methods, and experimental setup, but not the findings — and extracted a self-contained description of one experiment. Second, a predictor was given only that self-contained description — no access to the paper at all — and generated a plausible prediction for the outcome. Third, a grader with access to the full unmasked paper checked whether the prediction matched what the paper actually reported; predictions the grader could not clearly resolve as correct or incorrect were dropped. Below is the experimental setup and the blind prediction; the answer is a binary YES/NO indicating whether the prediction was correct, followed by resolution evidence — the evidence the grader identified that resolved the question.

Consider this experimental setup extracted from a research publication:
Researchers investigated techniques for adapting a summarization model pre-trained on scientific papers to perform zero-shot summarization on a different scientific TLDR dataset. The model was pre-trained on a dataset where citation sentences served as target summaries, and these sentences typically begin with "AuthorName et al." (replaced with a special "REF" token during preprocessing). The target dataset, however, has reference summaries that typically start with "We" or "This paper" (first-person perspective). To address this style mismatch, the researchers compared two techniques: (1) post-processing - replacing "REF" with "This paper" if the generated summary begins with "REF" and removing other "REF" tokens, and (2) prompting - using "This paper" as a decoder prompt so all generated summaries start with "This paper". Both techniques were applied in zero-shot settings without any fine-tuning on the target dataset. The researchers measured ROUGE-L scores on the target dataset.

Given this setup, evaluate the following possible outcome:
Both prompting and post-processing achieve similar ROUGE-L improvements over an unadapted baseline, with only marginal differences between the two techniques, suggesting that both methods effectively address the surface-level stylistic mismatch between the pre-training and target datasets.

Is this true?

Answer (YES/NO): NO